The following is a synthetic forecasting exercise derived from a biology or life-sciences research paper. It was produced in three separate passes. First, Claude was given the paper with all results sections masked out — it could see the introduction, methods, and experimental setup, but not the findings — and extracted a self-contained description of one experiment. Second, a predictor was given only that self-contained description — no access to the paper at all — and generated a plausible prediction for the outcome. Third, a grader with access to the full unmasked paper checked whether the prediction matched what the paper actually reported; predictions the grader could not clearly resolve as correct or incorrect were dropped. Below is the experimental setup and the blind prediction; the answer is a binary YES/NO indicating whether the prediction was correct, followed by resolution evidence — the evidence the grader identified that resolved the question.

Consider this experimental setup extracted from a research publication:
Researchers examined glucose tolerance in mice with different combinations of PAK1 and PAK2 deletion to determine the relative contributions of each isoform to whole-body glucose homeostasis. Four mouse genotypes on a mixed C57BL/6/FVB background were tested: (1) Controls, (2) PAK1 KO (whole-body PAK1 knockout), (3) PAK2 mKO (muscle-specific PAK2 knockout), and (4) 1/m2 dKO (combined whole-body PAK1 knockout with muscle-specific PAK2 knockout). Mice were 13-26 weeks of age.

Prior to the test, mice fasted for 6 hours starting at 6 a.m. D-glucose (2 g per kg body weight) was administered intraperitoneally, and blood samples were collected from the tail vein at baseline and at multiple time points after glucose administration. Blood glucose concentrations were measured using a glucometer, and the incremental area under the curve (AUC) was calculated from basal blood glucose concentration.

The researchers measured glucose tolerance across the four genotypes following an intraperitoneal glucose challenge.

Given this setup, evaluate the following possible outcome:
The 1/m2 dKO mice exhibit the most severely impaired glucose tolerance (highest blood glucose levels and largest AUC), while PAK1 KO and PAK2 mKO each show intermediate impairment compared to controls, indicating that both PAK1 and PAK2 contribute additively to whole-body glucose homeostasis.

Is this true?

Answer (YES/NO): NO